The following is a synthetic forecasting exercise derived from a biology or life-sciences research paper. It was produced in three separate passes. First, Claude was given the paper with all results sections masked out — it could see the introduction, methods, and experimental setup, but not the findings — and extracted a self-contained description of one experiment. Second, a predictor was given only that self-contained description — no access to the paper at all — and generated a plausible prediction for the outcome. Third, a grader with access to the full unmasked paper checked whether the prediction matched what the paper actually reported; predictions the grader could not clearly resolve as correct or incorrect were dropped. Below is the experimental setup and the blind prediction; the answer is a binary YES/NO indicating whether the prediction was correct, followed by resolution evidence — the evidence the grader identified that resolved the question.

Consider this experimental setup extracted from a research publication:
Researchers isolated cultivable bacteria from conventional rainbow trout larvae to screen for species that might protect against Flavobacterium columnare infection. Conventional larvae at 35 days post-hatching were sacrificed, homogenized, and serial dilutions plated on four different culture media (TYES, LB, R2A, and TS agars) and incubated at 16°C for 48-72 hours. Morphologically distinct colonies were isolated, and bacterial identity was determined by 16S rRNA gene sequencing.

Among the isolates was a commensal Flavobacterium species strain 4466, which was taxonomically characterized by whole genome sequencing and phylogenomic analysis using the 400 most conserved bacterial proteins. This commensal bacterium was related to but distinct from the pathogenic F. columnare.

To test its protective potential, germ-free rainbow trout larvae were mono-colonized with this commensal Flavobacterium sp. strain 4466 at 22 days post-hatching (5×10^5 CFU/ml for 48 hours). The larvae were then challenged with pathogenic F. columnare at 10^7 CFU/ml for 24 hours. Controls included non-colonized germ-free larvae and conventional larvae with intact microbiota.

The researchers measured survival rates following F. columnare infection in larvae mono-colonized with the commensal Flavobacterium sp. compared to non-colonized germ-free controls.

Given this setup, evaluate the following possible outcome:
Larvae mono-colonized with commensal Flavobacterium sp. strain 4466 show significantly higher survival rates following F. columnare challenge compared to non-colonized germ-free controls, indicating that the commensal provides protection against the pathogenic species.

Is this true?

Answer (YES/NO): YES